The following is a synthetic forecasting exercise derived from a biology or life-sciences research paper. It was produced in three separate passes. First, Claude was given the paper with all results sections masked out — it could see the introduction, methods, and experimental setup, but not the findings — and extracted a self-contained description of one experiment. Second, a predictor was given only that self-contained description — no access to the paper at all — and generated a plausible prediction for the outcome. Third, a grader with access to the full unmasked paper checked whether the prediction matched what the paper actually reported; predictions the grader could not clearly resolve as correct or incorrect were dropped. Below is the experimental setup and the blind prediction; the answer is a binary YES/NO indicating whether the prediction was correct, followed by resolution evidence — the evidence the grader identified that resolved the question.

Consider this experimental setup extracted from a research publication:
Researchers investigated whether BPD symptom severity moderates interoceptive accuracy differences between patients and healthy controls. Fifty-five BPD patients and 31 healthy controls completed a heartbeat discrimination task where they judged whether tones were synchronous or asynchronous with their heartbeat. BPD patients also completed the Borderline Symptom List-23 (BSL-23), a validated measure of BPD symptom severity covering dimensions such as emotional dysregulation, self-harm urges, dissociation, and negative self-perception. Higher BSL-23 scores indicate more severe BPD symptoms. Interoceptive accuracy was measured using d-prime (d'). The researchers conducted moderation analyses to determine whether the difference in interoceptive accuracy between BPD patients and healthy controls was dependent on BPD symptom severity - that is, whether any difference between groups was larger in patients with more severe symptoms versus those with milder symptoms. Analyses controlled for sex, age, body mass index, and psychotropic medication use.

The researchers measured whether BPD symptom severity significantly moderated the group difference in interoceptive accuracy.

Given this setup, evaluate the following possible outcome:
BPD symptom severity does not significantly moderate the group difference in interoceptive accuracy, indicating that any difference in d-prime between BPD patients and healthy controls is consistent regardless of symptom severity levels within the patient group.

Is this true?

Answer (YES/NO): NO